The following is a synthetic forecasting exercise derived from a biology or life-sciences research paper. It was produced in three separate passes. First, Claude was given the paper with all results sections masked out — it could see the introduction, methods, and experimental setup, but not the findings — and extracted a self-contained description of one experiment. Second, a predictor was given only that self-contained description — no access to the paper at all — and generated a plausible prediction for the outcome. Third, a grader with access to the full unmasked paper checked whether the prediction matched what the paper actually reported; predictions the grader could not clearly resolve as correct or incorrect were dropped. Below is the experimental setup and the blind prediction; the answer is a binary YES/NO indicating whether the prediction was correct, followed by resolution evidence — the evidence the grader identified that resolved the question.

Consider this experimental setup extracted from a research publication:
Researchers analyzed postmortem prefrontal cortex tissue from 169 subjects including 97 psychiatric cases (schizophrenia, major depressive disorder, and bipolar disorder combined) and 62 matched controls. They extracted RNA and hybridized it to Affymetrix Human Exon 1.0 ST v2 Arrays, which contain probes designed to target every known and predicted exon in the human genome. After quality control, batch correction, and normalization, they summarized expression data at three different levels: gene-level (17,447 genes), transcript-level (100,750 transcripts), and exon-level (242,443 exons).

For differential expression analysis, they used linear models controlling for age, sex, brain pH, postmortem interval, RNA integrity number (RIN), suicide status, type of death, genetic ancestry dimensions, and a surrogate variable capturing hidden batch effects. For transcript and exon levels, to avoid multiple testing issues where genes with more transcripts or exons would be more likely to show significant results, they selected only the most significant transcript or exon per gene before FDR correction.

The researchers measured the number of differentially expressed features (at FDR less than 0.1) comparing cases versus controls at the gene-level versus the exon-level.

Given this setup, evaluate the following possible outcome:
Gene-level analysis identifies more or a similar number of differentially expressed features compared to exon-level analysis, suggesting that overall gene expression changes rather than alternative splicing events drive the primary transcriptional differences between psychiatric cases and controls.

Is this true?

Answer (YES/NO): NO